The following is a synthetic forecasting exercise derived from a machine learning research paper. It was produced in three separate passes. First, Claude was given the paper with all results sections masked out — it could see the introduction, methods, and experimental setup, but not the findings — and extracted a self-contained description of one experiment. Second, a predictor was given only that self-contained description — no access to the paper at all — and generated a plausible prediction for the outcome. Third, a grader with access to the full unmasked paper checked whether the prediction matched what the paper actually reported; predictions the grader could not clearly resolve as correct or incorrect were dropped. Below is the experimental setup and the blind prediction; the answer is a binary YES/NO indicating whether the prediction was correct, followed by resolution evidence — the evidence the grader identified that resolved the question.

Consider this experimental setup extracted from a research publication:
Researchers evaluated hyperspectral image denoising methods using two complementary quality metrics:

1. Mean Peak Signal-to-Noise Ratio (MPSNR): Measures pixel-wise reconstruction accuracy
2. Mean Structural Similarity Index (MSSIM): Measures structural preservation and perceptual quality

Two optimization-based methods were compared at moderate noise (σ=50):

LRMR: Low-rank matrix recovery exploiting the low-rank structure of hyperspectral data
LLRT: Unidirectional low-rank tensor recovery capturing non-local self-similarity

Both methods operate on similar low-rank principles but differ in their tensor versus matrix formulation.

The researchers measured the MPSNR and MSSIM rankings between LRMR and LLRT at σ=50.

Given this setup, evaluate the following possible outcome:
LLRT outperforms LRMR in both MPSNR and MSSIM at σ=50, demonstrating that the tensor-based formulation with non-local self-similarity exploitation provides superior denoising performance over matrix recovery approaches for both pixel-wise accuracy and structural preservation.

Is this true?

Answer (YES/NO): YES